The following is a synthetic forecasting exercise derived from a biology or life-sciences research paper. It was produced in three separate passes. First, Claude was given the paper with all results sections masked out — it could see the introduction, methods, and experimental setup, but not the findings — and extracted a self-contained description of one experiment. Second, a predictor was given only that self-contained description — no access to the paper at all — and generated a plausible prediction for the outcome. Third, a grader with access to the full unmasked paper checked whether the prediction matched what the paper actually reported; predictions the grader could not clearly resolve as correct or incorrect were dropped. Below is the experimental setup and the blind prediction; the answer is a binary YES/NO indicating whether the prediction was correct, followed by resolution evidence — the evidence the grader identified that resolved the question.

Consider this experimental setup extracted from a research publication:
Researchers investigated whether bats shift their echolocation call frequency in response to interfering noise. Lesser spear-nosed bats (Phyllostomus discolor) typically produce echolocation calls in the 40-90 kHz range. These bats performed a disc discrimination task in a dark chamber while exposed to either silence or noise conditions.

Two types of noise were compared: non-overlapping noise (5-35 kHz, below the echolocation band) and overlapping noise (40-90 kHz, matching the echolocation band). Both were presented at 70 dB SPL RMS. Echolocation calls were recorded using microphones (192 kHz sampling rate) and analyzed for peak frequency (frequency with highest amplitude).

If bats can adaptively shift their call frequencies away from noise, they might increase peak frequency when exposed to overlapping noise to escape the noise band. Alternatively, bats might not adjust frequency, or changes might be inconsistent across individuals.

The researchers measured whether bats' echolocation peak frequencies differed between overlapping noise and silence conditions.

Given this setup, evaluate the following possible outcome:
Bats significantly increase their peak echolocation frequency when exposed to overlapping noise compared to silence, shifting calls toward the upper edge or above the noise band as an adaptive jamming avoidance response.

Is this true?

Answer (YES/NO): NO